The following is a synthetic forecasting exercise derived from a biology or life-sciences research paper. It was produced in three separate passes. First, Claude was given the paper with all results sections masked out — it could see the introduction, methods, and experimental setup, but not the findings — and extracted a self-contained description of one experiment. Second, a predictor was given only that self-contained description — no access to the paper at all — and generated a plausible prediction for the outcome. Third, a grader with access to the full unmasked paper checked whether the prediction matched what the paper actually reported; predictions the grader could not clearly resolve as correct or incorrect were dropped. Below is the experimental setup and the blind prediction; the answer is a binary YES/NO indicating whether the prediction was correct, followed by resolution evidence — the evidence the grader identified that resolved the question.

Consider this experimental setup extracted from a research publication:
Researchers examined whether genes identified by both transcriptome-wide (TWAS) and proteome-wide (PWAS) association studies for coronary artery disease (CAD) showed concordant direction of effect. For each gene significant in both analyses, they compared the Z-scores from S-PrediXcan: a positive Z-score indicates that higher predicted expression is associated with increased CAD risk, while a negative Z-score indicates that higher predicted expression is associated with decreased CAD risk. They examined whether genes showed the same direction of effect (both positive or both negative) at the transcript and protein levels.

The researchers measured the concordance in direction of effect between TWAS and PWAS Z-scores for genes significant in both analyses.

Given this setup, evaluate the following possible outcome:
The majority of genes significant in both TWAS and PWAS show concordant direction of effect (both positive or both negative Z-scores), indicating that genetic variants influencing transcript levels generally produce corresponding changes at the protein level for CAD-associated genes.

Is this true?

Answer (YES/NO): YES